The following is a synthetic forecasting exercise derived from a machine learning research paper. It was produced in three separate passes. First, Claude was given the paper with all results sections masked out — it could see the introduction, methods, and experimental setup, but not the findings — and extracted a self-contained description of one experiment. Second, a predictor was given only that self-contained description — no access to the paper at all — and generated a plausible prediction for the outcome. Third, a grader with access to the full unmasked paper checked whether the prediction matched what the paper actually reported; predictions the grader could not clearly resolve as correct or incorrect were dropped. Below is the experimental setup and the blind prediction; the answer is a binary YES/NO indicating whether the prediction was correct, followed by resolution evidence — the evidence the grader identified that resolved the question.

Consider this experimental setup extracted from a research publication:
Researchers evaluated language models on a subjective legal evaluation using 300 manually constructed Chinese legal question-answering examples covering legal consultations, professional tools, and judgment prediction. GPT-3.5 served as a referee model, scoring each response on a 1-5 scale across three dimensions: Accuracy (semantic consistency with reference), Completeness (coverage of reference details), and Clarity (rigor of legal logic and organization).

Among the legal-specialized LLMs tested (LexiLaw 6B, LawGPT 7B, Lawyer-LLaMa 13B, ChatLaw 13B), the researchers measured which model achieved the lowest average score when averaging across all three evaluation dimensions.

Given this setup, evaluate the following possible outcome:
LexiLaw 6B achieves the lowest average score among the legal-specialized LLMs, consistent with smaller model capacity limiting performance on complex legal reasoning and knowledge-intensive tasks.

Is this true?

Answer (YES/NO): NO